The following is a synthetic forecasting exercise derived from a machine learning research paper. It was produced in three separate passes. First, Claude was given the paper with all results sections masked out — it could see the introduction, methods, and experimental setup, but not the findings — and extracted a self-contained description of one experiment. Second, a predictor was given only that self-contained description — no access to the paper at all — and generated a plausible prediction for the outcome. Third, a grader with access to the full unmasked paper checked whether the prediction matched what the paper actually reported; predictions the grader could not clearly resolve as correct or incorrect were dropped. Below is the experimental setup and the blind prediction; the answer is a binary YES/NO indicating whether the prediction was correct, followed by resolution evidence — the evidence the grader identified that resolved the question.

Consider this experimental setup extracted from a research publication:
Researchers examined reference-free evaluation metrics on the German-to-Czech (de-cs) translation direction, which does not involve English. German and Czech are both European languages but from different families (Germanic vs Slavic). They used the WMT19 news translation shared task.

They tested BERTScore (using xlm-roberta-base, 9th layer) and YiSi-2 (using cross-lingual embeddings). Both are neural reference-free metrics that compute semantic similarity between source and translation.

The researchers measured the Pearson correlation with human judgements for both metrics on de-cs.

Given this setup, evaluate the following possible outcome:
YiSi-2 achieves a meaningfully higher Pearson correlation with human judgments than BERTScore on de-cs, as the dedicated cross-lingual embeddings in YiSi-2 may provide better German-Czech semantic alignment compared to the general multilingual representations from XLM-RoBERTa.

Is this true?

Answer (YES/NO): NO